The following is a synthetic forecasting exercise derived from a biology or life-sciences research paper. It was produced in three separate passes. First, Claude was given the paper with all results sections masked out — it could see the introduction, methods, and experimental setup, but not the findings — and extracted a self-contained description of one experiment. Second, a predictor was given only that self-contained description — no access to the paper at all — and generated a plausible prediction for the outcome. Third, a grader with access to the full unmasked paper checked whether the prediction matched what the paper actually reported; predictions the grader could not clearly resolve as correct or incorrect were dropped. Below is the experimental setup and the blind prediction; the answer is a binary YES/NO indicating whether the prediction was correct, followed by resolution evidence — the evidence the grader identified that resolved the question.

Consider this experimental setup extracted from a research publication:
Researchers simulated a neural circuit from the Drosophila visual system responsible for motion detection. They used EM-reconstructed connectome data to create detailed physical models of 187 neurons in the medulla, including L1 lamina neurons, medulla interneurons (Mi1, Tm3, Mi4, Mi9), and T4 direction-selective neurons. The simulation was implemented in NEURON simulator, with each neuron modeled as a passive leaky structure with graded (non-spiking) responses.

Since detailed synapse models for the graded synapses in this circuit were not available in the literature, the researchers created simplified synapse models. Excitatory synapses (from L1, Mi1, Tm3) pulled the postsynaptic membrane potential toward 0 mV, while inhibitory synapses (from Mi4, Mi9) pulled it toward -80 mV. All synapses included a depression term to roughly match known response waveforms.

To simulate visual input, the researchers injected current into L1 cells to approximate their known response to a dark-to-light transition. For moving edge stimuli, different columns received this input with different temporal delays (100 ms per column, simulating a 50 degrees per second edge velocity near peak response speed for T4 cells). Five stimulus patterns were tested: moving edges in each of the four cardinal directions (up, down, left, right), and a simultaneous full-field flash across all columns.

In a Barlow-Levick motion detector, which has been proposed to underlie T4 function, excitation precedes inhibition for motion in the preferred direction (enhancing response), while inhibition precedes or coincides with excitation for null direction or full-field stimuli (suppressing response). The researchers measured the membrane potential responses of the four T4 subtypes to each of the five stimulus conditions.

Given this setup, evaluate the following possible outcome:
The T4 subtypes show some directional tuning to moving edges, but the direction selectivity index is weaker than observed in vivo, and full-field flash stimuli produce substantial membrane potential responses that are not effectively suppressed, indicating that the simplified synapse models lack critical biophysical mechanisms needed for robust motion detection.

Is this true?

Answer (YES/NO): NO